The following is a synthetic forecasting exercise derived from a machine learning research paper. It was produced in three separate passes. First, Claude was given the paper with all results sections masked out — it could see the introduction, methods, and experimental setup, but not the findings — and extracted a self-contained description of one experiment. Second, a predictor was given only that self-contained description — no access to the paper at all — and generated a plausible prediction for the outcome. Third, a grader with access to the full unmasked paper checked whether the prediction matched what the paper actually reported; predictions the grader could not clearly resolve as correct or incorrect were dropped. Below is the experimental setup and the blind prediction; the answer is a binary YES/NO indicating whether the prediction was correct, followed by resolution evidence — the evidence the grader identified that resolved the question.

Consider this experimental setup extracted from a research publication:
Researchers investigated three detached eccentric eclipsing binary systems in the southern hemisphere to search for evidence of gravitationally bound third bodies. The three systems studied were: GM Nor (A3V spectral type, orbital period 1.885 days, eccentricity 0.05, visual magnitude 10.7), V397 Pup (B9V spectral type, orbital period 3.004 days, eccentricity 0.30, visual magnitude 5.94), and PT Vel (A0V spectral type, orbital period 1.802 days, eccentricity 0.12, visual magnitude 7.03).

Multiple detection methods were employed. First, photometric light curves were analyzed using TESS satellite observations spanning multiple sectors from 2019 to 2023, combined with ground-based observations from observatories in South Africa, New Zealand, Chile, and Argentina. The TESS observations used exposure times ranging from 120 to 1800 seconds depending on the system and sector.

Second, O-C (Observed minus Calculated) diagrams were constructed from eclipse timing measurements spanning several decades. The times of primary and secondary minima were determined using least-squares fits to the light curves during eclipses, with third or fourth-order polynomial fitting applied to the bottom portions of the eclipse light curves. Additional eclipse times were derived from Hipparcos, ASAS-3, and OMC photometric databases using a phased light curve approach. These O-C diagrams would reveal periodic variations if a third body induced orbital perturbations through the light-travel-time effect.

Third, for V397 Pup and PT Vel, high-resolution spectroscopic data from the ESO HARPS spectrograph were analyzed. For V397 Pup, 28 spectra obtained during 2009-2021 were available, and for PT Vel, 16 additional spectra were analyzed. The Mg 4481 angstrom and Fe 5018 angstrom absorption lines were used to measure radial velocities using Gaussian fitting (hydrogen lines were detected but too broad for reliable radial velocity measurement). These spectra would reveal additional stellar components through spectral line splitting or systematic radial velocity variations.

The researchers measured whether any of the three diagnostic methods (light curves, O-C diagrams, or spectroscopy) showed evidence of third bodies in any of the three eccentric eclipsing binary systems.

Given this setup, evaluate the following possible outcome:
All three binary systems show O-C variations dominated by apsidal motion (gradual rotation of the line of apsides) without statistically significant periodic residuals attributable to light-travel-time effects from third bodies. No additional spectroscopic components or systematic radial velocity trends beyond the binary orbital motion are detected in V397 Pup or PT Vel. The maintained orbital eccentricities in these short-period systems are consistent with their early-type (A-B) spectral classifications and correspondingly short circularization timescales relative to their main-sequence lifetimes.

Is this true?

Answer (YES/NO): YES